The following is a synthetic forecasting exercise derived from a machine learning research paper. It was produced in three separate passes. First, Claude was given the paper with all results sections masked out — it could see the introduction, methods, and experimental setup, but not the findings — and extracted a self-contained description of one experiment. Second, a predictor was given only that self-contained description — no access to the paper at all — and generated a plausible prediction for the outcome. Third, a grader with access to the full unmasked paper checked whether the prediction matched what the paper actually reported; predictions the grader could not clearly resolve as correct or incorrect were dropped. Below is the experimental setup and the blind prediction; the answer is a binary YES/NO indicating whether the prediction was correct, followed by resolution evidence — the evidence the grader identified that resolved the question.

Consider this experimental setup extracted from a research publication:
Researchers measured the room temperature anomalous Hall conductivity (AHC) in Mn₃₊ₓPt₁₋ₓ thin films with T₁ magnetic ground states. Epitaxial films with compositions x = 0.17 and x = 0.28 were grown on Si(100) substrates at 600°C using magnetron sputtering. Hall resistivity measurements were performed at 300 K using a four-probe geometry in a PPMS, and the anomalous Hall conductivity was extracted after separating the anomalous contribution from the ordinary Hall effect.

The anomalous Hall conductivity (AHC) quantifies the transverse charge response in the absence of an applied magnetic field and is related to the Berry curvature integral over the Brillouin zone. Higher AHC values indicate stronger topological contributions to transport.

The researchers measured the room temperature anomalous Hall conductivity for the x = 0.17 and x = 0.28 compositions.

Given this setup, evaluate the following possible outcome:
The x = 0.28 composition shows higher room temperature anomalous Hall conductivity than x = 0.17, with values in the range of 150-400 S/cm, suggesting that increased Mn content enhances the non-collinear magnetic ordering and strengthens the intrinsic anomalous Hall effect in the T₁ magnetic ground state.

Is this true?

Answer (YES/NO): NO